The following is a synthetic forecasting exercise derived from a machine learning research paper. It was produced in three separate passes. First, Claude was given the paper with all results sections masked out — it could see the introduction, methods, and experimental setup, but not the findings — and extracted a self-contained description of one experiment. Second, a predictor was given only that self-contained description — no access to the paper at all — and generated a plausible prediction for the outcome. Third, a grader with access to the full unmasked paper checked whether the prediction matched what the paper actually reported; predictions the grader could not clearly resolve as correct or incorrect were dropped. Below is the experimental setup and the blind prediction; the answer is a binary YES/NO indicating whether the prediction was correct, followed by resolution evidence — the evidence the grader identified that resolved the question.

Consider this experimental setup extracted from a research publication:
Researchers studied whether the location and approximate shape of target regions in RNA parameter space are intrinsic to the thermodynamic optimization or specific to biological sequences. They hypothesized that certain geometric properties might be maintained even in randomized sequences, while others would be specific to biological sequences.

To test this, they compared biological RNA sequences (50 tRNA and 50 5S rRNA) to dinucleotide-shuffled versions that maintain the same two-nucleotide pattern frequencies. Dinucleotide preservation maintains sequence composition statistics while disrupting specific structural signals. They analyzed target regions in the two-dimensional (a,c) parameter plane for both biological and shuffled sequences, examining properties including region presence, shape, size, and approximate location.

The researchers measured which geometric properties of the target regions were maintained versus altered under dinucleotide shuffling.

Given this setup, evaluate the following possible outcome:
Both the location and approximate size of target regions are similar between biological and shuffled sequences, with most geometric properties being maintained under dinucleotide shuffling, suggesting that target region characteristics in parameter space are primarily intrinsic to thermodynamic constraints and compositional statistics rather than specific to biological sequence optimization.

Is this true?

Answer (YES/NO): NO